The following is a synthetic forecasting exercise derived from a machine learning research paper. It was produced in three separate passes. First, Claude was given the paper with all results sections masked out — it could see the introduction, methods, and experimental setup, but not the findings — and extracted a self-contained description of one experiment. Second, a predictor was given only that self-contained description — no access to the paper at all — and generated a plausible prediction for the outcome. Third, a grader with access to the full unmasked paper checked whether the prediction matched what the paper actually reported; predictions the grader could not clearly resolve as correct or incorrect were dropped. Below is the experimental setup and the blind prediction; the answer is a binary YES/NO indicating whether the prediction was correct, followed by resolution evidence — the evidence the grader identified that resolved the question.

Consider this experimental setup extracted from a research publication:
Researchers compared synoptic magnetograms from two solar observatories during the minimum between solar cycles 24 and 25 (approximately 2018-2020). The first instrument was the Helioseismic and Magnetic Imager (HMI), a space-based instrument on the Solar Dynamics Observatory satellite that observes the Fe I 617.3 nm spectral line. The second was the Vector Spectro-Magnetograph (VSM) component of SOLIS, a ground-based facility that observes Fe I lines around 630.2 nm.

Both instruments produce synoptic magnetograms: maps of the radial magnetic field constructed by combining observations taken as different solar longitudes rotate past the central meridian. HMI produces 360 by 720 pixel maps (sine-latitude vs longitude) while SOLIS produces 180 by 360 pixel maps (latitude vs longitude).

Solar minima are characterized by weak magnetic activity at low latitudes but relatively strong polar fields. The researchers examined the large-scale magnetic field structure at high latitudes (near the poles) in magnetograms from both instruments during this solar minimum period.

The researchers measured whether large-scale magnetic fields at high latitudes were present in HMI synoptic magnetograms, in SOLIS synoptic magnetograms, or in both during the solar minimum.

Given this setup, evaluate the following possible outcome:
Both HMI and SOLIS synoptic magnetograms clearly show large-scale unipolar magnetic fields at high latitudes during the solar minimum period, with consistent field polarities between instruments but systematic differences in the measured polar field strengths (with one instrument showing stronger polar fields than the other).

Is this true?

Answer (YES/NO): NO